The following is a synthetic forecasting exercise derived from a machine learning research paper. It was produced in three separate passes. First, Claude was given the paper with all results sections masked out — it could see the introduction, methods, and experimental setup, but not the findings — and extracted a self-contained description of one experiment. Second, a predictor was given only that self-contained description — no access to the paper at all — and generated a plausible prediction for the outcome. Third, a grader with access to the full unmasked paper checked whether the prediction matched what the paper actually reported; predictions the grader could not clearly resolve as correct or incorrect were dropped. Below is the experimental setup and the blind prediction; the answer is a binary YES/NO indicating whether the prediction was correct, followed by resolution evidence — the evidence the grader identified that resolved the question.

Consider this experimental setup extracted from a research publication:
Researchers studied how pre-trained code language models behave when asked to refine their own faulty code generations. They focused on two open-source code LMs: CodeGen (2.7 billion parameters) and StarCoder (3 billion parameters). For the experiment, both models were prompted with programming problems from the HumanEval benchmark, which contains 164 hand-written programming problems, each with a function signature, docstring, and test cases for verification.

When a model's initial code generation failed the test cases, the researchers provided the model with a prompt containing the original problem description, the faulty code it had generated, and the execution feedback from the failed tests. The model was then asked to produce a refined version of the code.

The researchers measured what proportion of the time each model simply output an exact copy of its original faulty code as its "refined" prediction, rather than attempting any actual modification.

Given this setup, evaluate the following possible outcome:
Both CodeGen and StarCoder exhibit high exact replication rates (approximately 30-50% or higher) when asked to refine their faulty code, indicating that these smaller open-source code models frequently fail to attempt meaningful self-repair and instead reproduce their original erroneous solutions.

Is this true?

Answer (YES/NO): YES